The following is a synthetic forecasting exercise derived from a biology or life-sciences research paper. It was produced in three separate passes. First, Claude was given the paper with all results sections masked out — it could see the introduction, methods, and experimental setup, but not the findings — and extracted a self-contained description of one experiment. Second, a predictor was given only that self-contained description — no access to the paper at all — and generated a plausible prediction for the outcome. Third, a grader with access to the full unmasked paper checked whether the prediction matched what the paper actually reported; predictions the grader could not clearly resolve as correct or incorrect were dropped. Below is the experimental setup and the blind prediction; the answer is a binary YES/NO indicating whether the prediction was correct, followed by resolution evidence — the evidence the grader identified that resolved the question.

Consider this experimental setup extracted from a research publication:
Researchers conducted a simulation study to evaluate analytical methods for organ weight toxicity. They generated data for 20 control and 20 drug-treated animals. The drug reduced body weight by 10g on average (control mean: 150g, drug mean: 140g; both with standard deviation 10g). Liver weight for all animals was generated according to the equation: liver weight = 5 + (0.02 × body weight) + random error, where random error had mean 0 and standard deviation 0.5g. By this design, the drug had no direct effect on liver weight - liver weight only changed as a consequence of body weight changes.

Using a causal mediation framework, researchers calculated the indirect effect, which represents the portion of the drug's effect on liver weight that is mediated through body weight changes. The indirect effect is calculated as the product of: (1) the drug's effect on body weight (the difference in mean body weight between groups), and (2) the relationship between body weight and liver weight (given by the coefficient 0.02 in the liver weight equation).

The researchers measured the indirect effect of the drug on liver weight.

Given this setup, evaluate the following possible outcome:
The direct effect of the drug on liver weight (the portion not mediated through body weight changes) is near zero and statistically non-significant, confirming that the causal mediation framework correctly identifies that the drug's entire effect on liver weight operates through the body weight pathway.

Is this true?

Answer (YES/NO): NO